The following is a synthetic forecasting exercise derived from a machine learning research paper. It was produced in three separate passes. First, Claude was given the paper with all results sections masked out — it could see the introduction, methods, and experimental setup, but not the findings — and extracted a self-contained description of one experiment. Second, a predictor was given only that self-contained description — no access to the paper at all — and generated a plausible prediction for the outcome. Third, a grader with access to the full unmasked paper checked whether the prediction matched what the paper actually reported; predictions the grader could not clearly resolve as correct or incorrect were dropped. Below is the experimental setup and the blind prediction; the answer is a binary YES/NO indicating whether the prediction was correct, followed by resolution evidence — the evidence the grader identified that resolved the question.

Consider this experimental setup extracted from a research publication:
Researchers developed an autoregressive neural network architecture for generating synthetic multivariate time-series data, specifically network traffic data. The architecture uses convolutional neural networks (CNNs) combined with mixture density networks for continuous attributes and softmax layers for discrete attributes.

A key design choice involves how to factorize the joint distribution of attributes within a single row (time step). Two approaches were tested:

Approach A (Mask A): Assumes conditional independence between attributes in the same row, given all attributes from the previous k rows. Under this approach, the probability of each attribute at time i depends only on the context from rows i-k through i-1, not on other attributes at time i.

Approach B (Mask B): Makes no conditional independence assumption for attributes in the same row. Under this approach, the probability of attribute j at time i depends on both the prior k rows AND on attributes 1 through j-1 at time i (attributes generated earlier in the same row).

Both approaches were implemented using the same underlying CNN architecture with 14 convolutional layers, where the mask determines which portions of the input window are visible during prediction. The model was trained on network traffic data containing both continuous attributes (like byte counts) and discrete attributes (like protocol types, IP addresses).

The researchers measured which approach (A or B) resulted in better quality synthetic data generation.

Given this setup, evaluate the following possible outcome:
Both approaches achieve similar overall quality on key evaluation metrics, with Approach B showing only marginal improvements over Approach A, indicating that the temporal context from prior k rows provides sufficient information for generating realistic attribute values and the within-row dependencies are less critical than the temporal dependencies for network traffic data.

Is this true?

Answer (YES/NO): NO